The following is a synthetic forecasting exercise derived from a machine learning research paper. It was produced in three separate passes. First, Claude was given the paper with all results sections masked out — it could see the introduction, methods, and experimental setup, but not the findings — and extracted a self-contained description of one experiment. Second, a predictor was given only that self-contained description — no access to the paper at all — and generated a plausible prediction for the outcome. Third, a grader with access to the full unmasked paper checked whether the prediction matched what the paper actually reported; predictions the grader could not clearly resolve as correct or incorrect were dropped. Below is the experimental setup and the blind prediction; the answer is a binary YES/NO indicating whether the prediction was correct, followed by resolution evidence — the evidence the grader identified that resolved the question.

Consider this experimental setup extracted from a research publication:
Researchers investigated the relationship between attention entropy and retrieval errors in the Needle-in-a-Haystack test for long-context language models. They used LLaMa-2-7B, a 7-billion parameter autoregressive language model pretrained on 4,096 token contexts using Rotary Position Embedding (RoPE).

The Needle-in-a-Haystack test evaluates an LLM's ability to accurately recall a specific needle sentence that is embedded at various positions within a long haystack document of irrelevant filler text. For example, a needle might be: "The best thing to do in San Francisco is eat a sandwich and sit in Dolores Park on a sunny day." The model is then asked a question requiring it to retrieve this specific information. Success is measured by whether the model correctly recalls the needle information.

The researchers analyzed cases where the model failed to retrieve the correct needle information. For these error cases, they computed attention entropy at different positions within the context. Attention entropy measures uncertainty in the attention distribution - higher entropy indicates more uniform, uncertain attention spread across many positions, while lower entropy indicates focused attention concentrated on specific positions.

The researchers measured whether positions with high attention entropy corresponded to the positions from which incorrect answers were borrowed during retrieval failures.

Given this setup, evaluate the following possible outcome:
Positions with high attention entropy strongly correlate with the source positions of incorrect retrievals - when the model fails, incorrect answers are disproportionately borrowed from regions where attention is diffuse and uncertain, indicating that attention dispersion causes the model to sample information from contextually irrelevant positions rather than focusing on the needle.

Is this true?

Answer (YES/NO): YES